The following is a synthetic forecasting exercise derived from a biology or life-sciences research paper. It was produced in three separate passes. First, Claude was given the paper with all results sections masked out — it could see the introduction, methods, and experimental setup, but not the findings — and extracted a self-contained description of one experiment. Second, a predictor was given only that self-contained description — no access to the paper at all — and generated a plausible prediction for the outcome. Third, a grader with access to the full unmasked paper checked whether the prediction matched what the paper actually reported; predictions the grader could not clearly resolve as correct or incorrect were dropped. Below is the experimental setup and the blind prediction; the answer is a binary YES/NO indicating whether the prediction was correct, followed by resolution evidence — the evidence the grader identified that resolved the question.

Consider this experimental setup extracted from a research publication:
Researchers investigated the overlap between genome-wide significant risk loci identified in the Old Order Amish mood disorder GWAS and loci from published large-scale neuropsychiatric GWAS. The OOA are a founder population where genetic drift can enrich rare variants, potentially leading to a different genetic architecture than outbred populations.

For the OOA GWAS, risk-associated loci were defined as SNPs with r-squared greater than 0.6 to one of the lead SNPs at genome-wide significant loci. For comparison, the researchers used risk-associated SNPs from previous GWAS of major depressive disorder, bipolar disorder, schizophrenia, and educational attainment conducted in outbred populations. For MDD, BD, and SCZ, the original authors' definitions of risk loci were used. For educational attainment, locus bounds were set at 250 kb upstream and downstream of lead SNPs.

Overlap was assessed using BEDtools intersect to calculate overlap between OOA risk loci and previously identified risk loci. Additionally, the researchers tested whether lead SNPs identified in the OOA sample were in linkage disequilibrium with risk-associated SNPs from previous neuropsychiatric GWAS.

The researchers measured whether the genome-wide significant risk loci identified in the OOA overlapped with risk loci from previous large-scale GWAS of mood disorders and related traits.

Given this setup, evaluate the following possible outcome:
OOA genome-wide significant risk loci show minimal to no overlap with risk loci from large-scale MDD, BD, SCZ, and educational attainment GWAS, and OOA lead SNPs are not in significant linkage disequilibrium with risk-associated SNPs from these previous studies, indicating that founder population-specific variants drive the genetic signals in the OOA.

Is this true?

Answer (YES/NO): NO